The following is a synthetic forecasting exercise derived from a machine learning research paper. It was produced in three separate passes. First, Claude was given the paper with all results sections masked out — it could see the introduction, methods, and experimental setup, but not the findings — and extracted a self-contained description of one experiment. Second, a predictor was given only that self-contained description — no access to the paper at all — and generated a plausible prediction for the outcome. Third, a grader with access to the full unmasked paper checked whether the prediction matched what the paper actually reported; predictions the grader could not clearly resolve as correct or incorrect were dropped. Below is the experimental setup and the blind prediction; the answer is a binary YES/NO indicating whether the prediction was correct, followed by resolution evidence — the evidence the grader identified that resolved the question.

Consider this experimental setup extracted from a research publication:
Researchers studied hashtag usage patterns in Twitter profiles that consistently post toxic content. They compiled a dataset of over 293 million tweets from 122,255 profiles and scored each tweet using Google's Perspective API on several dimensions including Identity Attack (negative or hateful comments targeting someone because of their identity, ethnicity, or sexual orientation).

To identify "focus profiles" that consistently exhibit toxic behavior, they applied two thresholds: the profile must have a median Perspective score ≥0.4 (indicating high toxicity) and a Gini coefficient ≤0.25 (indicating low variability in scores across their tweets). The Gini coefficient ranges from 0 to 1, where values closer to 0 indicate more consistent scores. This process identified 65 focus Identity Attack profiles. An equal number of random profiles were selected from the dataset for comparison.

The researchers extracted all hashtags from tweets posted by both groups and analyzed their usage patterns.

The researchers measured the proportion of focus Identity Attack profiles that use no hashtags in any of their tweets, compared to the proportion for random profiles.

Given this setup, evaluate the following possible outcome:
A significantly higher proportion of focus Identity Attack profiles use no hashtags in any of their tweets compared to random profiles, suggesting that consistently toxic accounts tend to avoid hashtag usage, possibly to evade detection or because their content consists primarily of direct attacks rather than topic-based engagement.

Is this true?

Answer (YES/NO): YES